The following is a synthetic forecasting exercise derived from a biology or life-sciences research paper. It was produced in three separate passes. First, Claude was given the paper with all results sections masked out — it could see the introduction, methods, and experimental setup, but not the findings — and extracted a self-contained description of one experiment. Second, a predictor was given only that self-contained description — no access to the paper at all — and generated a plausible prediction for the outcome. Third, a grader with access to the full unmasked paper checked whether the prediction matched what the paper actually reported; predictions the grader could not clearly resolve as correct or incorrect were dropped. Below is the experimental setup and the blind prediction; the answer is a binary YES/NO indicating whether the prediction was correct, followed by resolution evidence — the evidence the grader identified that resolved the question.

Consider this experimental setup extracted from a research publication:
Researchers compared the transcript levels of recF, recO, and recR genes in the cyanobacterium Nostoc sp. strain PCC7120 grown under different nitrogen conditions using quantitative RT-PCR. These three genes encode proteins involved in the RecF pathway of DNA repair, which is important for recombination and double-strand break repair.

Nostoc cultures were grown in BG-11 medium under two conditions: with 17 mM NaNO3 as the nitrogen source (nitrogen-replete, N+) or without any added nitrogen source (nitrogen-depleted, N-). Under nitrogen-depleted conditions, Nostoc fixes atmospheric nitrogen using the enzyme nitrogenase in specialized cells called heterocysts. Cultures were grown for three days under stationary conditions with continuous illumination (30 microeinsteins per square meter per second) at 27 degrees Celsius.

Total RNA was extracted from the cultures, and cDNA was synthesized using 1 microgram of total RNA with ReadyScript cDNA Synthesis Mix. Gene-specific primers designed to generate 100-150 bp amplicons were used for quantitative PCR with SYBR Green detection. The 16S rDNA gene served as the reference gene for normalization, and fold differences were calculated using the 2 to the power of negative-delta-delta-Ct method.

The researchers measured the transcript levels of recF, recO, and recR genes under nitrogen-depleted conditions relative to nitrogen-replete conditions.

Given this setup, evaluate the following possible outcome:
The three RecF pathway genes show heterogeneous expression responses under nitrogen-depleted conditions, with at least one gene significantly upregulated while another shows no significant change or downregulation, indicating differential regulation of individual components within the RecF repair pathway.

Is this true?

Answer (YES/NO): NO